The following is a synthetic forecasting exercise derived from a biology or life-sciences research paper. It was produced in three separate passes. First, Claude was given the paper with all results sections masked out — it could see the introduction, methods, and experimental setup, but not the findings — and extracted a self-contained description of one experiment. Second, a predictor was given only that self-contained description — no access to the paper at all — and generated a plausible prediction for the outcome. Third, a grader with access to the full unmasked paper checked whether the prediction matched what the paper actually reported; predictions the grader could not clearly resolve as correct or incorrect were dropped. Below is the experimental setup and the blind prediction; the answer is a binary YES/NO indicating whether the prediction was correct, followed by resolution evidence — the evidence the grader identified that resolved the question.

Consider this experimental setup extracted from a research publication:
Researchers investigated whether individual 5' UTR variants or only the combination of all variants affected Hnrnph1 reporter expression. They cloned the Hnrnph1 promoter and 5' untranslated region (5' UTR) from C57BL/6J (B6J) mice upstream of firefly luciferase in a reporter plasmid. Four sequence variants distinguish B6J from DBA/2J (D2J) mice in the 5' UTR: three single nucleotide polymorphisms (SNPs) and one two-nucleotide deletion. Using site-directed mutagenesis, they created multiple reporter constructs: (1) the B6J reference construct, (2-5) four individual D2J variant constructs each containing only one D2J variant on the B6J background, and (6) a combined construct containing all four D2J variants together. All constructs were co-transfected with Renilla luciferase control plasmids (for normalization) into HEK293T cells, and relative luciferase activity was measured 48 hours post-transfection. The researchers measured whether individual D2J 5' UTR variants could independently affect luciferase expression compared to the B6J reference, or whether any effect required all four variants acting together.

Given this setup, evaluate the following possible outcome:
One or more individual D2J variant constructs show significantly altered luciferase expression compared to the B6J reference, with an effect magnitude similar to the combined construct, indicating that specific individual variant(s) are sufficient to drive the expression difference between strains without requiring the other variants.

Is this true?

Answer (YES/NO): NO